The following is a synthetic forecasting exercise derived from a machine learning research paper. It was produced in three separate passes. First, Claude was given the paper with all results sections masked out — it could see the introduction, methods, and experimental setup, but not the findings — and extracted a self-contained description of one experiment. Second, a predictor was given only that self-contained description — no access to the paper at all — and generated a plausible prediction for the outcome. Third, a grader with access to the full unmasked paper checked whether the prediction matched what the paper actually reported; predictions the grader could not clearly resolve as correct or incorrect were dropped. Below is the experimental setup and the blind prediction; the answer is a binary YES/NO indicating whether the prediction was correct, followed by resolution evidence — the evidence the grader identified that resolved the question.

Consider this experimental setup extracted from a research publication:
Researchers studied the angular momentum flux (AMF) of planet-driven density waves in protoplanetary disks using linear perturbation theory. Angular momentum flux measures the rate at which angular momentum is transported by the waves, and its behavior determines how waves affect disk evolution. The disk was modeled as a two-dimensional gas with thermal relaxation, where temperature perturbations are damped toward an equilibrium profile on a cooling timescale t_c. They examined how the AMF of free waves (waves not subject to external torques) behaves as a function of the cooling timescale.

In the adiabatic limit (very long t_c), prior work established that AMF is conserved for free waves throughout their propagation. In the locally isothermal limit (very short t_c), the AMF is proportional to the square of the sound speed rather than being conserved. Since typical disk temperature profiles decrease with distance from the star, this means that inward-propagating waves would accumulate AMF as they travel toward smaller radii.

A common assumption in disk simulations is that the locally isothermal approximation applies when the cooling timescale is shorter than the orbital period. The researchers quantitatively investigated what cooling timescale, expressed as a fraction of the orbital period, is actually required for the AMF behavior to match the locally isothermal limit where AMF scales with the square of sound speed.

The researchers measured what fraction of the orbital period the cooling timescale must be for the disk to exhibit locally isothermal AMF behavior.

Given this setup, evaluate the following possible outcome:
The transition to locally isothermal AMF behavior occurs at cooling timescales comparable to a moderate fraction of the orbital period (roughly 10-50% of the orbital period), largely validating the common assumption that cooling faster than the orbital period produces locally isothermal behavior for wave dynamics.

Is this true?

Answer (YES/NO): NO